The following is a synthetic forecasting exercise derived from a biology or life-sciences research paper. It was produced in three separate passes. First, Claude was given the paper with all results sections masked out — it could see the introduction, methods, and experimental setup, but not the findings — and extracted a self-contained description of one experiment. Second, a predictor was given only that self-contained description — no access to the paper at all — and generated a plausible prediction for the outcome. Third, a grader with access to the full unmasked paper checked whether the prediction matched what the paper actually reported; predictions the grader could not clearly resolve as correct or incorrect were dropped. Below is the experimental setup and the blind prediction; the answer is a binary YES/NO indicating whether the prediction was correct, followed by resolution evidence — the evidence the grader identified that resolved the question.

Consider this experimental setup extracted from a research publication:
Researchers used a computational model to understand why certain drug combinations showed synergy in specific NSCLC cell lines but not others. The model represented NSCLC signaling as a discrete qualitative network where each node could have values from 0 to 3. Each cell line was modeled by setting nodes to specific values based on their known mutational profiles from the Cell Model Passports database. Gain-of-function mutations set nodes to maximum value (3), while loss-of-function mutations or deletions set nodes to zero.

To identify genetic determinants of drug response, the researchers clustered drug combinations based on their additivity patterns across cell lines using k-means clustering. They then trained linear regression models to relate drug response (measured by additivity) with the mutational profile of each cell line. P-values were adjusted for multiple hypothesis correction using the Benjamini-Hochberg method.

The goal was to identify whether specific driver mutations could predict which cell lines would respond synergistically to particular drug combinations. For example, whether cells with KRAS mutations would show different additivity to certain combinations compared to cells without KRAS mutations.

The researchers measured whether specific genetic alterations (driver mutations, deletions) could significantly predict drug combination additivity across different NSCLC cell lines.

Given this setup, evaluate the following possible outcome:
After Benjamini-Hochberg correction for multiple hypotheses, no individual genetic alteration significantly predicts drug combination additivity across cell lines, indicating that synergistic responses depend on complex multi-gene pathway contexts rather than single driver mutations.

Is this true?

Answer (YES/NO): NO